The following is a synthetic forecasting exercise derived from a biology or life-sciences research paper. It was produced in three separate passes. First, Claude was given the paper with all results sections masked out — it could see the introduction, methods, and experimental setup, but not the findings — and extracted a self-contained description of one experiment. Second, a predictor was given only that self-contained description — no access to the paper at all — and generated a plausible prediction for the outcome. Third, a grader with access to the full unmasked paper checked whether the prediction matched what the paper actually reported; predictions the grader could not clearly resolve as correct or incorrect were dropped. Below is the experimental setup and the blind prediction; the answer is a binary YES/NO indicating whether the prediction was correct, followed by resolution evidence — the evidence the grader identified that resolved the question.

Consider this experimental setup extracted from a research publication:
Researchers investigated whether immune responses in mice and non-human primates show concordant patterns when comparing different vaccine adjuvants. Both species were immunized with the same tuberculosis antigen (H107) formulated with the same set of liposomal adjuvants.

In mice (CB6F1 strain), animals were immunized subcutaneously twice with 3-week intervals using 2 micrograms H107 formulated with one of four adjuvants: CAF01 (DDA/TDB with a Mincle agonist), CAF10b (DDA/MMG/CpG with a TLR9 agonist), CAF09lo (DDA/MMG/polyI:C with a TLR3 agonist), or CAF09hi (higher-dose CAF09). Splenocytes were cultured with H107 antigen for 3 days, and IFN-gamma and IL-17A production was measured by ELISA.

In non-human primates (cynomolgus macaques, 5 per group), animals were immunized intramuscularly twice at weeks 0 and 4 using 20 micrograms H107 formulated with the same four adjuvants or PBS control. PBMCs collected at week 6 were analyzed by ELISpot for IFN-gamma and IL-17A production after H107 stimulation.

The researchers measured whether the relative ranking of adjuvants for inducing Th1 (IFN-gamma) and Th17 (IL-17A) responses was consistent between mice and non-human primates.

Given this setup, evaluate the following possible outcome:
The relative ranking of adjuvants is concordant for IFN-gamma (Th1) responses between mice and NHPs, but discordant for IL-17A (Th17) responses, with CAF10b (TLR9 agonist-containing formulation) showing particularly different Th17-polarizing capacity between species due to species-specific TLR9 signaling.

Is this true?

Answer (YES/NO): NO